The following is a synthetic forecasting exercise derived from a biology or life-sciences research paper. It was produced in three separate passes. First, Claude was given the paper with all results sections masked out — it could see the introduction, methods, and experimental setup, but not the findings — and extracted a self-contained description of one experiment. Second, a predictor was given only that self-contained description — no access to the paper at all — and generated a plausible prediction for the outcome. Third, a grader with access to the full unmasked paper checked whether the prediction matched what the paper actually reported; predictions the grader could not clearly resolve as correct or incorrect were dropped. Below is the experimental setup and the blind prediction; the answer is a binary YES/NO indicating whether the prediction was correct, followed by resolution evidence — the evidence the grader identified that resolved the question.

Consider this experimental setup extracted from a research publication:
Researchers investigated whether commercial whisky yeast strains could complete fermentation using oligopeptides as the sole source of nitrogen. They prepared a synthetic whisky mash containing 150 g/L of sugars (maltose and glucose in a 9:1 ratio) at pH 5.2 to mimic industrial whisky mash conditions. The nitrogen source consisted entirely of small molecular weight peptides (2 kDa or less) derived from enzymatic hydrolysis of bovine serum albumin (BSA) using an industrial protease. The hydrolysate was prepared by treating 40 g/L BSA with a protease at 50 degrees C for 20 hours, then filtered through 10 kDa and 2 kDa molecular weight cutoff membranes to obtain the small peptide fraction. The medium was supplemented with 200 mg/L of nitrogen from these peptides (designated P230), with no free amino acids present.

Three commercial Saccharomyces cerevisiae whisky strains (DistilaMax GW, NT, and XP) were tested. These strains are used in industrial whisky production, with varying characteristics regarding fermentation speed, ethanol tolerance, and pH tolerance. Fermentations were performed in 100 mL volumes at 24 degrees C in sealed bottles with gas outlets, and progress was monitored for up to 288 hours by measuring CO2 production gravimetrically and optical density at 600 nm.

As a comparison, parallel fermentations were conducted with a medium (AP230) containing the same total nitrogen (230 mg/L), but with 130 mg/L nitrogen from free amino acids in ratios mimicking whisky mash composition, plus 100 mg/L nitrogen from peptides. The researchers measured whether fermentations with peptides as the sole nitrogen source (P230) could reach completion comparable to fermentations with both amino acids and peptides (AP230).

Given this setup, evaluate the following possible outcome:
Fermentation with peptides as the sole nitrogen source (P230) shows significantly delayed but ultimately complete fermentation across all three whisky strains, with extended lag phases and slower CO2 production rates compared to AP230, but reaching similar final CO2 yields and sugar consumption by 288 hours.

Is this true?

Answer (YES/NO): NO